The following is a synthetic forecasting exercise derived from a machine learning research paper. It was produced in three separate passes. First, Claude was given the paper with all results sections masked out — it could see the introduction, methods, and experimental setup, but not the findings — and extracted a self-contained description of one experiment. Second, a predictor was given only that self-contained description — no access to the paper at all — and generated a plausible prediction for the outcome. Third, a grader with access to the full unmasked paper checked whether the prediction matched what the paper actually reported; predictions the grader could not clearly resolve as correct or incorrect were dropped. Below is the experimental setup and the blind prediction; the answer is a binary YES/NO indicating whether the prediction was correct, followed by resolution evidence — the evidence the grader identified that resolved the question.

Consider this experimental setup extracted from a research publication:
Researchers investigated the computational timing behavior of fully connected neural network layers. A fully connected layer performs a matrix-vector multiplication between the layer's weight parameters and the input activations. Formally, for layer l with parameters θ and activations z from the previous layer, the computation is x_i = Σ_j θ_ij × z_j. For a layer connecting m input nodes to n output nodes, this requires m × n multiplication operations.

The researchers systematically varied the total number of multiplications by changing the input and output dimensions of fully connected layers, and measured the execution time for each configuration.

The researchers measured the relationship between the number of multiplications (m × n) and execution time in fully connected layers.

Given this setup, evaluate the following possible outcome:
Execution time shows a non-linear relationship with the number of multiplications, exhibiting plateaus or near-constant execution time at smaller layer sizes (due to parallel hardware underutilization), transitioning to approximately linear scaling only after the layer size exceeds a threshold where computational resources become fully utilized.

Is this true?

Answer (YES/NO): NO